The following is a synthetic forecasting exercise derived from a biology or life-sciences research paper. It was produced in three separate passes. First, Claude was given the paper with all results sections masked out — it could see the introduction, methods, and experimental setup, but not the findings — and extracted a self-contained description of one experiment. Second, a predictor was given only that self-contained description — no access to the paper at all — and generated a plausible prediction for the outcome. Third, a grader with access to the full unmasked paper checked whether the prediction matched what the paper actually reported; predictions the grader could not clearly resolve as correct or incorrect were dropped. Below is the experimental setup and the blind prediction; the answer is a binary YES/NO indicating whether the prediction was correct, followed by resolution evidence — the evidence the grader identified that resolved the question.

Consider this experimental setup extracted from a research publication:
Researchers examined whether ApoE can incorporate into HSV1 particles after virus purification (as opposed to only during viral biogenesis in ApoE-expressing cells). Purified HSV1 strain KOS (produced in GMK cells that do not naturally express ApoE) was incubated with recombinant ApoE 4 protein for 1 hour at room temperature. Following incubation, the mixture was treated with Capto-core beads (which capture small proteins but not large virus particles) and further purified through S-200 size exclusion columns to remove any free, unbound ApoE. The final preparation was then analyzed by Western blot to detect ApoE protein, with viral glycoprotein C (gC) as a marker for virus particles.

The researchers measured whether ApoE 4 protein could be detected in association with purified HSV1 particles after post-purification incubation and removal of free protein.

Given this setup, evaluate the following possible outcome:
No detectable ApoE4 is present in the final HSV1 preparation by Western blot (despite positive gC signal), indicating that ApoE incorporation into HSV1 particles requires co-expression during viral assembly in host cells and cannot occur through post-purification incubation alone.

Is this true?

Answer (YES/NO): NO